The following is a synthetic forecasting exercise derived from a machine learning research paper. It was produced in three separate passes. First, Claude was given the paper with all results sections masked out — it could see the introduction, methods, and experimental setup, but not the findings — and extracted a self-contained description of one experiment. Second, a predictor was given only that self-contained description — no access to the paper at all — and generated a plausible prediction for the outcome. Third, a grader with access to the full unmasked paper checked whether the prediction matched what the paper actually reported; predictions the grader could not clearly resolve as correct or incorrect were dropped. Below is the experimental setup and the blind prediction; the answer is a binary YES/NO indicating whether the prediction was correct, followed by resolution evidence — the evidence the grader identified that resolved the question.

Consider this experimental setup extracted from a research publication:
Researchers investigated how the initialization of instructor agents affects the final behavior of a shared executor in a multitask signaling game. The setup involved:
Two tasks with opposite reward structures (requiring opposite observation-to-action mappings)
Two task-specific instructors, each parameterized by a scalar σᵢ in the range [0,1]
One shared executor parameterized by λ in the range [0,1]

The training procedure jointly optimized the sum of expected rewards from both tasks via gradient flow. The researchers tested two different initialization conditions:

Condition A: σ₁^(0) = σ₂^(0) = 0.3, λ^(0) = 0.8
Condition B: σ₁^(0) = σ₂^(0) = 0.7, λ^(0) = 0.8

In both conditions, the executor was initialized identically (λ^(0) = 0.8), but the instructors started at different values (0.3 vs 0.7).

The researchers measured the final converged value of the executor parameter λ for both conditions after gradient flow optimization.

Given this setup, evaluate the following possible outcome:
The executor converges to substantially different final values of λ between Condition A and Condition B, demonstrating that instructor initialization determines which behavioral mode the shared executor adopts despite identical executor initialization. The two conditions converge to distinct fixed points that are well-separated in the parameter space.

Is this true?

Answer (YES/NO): NO